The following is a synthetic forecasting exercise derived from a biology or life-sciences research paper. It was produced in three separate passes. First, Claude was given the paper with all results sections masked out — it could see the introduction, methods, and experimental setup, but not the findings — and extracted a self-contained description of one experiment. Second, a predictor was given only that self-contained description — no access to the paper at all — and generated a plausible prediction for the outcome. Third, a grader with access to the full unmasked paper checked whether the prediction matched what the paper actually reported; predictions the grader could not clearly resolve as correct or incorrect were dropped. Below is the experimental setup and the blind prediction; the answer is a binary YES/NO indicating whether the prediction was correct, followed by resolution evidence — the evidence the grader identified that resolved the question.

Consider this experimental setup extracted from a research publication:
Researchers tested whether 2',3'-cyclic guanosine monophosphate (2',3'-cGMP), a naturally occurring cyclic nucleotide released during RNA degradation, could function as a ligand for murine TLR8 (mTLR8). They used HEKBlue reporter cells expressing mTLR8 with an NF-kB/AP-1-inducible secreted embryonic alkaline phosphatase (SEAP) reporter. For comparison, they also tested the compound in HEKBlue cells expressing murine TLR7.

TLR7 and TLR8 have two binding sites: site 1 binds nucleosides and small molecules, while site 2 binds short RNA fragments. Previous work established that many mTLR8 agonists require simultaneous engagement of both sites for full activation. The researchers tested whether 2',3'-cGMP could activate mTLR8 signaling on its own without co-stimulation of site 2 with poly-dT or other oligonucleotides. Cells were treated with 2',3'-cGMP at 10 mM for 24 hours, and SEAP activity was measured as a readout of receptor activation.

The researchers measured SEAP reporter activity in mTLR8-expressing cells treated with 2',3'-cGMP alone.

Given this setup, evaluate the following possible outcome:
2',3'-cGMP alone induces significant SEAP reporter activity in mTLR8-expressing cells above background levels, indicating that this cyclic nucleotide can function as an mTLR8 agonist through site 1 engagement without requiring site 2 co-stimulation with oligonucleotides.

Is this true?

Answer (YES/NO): YES